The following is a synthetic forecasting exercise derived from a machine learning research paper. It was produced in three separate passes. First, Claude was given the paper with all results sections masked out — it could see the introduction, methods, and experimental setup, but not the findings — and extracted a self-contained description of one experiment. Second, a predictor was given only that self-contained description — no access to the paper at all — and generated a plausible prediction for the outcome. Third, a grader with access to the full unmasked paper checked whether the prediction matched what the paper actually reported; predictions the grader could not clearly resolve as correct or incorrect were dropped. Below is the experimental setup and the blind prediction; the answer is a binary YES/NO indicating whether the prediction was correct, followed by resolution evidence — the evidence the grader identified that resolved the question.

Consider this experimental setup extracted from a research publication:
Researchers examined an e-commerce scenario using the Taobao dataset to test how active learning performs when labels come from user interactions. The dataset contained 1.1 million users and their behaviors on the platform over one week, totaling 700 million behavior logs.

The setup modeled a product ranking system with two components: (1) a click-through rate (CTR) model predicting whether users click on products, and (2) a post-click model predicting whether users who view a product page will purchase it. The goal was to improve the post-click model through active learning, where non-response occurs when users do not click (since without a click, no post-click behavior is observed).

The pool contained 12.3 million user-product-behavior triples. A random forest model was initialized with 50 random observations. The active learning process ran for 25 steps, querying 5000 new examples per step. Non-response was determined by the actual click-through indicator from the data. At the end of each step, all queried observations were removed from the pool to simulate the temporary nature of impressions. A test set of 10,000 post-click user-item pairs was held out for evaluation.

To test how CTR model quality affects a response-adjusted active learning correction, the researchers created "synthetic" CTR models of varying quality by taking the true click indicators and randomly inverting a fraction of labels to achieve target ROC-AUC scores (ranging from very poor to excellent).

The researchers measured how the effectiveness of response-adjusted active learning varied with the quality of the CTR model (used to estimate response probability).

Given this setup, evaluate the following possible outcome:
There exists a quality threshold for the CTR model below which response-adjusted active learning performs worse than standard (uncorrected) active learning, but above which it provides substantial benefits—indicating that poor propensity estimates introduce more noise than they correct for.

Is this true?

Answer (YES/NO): NO